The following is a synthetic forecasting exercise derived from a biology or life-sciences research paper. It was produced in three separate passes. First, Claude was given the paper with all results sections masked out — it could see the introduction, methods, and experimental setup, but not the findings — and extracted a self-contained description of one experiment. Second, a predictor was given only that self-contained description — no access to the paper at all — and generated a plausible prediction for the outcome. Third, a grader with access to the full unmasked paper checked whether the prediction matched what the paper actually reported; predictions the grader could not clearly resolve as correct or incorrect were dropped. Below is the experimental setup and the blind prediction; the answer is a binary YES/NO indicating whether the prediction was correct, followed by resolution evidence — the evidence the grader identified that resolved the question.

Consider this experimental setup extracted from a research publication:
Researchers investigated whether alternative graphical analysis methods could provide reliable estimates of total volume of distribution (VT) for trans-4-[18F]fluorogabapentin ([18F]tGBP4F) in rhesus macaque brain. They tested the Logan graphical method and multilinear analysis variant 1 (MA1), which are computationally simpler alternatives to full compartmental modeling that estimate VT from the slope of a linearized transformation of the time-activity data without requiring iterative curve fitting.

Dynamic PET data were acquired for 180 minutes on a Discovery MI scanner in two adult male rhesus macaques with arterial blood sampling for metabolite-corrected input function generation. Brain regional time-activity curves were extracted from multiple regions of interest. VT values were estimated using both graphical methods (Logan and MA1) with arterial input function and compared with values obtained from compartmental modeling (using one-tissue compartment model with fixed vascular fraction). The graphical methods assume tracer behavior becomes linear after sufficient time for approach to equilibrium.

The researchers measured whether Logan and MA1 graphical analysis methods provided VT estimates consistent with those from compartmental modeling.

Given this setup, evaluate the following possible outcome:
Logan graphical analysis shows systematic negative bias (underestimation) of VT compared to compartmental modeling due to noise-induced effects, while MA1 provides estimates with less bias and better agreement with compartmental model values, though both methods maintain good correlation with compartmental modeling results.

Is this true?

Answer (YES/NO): YES